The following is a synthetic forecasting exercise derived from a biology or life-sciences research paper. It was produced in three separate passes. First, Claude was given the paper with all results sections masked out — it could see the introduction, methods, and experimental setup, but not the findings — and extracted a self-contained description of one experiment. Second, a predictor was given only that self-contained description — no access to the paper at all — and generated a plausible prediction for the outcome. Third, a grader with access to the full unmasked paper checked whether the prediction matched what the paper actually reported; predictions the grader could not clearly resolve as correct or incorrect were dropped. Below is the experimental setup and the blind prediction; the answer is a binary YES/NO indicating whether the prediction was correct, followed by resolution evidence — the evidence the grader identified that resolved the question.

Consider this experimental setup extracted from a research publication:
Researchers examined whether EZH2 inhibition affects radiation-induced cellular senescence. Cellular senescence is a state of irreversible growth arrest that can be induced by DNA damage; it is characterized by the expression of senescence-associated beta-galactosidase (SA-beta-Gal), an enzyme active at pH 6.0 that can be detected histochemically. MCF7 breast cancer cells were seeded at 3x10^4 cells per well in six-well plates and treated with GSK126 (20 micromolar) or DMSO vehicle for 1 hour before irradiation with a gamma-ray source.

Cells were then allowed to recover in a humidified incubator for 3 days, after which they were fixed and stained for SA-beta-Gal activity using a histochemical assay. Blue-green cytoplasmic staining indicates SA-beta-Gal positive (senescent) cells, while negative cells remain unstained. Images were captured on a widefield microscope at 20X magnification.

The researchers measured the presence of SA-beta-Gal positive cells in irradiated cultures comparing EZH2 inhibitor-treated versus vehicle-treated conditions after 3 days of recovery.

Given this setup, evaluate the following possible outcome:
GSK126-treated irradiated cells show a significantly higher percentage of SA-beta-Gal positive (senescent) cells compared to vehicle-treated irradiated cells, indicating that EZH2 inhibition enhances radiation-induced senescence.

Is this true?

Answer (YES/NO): NO